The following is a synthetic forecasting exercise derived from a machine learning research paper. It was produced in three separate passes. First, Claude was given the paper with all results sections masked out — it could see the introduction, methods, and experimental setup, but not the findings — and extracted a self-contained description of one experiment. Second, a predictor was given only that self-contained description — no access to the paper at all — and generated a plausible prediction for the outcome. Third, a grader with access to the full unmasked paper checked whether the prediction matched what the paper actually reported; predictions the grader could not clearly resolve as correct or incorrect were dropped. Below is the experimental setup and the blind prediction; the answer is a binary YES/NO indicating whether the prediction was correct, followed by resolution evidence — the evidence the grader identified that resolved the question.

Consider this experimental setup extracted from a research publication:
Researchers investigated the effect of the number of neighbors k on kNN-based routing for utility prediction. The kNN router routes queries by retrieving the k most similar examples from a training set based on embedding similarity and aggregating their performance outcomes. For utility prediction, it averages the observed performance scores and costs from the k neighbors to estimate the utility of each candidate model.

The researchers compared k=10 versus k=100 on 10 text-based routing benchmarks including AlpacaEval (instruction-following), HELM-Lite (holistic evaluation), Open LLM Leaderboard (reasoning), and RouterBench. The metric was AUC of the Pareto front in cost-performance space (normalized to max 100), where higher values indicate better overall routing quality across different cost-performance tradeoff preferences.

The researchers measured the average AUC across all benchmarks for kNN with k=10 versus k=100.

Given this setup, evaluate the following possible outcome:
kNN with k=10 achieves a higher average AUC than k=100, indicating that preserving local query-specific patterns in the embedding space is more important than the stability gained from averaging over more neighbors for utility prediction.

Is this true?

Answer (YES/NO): NO